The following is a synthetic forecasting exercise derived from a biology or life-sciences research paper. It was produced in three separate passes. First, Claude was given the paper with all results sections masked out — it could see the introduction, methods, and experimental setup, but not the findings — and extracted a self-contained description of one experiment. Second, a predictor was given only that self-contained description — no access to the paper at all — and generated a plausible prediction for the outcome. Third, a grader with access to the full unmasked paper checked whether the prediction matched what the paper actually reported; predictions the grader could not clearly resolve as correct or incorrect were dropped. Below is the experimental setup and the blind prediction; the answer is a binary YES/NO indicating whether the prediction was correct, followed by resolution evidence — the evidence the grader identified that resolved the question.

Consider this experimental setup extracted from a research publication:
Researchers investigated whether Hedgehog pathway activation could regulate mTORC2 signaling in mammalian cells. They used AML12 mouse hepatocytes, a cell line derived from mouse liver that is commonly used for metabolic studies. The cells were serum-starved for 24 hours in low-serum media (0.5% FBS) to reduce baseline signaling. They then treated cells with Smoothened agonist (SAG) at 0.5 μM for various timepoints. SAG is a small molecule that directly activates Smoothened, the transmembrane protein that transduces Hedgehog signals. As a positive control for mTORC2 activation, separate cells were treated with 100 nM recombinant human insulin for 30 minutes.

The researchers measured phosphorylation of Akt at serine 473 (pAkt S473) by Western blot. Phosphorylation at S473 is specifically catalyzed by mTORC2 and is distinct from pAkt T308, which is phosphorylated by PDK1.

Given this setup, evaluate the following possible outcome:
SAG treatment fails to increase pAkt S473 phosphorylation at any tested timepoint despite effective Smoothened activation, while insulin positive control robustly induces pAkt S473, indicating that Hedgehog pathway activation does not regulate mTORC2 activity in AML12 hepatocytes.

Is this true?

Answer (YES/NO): NO